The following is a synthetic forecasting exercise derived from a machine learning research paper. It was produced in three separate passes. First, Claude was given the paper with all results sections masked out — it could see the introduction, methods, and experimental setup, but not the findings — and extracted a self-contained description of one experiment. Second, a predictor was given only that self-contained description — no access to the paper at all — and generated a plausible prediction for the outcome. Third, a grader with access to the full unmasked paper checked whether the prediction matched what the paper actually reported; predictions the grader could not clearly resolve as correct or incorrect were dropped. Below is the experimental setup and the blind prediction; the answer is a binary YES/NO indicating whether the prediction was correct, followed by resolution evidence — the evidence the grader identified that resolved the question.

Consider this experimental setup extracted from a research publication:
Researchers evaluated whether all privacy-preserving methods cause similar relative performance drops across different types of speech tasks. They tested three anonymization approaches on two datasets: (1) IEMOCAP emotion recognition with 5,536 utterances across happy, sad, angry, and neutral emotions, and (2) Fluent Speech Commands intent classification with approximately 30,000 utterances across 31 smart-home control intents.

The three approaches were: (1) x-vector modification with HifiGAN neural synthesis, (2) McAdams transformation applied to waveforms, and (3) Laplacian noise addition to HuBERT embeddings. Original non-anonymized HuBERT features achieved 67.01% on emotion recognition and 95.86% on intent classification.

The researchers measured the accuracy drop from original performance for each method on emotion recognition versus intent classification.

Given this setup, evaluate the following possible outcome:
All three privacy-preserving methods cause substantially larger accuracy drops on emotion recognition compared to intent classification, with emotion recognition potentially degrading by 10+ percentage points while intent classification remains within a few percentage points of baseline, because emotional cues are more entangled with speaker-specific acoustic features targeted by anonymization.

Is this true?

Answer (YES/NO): NO